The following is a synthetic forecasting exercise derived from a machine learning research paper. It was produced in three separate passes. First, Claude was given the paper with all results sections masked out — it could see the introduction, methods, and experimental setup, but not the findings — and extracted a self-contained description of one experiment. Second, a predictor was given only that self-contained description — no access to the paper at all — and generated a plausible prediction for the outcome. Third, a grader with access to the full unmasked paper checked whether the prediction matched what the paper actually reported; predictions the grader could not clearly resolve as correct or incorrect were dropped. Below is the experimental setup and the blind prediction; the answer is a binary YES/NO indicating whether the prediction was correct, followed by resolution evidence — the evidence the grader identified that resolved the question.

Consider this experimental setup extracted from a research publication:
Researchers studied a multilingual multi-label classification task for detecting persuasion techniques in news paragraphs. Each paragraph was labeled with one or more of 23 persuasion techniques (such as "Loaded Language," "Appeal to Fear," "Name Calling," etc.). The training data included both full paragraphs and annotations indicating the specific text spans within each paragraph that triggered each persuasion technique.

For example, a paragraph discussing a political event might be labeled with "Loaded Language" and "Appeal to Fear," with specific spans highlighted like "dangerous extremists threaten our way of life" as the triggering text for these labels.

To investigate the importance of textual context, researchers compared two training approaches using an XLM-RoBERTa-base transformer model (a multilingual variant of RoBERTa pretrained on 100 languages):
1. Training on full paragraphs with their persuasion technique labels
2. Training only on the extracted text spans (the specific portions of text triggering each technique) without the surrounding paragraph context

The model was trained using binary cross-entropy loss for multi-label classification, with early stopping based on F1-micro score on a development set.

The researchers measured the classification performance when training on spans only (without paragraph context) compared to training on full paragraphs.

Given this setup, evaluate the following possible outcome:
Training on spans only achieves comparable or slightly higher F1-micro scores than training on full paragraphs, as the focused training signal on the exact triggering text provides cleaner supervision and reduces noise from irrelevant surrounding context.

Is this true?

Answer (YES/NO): NO